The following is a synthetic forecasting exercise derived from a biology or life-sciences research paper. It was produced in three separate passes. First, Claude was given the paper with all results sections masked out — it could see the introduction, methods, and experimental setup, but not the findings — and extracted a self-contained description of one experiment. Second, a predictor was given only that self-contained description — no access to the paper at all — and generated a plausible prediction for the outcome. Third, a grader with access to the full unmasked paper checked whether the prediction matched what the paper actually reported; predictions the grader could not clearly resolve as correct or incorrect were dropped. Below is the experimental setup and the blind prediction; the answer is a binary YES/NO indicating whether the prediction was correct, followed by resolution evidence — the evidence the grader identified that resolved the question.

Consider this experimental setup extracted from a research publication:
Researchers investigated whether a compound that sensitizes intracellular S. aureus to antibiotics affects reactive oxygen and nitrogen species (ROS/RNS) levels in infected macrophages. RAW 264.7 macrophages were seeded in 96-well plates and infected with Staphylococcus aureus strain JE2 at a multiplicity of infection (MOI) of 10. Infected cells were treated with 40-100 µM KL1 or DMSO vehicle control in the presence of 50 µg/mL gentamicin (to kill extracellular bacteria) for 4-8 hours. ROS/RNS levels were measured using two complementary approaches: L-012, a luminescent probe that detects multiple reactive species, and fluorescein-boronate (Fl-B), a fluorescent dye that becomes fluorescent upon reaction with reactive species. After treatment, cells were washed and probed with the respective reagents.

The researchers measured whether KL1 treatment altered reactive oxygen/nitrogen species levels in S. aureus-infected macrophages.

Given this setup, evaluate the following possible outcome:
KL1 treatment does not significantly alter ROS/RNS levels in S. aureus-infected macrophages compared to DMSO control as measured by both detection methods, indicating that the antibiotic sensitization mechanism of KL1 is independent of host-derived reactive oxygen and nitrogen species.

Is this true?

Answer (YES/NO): NO